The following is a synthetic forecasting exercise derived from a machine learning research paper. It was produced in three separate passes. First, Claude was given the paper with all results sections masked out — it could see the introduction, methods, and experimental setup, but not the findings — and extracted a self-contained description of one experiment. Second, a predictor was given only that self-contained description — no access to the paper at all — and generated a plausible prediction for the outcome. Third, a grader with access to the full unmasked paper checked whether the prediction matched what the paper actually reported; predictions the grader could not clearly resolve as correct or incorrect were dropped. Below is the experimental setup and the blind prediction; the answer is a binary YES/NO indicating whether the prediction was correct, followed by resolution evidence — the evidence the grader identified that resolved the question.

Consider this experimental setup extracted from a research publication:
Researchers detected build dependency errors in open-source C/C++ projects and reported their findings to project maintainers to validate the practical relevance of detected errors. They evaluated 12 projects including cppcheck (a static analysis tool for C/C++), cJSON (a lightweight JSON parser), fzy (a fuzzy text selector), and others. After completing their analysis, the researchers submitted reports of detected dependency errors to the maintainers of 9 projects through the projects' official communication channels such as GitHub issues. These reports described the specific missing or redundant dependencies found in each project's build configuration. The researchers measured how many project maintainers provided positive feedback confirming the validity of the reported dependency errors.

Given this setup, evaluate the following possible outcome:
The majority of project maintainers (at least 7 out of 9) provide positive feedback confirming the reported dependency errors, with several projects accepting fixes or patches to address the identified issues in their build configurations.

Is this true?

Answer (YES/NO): NO